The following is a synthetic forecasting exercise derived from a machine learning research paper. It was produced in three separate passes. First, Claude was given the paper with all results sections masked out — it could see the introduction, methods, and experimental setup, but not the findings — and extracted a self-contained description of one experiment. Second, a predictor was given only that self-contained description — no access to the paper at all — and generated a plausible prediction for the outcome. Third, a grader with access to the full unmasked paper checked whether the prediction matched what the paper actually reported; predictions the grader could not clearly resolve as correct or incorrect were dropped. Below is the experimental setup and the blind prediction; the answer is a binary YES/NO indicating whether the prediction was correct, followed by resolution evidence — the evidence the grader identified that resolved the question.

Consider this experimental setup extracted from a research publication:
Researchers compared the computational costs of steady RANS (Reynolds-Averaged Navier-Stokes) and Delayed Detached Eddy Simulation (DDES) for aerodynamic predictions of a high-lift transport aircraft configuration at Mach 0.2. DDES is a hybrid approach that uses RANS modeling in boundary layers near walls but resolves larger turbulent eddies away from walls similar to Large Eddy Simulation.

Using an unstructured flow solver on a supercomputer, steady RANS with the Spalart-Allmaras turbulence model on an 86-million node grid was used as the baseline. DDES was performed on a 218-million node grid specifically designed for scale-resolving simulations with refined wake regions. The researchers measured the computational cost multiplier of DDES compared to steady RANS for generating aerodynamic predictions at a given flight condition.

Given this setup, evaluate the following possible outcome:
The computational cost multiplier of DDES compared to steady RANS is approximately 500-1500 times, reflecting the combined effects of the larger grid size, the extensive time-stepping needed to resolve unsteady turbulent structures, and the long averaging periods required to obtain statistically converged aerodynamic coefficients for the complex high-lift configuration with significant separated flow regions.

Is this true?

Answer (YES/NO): NO